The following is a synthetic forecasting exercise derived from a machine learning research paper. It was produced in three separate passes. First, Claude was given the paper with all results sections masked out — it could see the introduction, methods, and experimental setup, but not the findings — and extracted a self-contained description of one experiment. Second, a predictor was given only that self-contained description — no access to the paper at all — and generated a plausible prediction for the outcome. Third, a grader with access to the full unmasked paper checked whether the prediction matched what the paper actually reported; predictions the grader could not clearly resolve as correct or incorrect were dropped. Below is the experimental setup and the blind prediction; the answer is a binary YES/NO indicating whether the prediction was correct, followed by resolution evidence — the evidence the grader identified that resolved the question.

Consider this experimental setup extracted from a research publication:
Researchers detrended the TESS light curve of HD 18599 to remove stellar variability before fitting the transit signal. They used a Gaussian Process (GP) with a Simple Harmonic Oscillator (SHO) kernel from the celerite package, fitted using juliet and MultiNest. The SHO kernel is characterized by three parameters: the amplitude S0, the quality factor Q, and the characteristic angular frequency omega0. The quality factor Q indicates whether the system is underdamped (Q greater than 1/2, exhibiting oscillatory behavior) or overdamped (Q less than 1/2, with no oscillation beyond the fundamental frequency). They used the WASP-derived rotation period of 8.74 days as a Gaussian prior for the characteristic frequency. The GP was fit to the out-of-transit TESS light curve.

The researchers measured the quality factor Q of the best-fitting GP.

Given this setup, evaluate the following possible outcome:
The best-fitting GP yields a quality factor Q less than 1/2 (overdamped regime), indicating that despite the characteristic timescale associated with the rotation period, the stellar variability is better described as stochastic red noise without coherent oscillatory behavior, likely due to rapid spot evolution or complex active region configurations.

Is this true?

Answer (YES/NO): YES